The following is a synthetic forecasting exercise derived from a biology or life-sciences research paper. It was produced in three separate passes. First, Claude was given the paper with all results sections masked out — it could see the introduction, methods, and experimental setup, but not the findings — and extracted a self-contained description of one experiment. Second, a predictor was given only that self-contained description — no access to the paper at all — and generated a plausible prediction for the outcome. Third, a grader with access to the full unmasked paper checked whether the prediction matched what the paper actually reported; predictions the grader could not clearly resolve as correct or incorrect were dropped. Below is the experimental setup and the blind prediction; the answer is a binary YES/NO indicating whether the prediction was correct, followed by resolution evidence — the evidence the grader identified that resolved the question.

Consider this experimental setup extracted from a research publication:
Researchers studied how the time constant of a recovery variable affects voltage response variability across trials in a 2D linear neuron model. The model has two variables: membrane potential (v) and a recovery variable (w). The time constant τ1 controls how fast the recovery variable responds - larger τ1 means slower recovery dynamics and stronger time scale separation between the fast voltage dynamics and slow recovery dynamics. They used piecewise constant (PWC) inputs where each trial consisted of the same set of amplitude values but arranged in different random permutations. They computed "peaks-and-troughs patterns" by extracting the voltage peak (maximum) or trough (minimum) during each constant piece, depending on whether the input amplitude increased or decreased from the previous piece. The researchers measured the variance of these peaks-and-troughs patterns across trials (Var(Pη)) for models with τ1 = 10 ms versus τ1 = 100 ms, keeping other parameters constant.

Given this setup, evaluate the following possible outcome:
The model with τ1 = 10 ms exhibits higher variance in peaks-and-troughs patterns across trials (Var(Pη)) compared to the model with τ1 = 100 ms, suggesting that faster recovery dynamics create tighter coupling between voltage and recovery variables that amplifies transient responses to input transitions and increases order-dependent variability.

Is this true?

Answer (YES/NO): NO